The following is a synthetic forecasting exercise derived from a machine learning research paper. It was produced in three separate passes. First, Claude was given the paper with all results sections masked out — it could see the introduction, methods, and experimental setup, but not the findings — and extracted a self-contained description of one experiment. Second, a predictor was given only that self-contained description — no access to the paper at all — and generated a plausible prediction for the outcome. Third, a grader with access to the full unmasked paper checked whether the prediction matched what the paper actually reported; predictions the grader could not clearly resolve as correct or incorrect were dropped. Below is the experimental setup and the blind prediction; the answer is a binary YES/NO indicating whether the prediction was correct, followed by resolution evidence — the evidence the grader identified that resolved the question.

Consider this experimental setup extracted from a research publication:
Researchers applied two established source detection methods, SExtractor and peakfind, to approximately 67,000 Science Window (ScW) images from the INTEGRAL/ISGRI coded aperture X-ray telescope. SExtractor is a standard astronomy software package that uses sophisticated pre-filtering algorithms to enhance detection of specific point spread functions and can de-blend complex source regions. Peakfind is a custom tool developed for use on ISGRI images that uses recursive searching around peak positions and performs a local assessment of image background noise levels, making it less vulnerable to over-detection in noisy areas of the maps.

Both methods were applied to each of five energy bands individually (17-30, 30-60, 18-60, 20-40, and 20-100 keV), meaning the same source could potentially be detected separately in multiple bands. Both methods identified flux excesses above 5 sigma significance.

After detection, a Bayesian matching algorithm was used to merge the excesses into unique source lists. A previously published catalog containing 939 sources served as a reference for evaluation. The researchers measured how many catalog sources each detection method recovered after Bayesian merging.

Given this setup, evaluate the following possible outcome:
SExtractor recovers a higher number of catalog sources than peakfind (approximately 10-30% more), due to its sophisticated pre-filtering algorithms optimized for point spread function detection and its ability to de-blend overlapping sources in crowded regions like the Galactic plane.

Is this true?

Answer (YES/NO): NO